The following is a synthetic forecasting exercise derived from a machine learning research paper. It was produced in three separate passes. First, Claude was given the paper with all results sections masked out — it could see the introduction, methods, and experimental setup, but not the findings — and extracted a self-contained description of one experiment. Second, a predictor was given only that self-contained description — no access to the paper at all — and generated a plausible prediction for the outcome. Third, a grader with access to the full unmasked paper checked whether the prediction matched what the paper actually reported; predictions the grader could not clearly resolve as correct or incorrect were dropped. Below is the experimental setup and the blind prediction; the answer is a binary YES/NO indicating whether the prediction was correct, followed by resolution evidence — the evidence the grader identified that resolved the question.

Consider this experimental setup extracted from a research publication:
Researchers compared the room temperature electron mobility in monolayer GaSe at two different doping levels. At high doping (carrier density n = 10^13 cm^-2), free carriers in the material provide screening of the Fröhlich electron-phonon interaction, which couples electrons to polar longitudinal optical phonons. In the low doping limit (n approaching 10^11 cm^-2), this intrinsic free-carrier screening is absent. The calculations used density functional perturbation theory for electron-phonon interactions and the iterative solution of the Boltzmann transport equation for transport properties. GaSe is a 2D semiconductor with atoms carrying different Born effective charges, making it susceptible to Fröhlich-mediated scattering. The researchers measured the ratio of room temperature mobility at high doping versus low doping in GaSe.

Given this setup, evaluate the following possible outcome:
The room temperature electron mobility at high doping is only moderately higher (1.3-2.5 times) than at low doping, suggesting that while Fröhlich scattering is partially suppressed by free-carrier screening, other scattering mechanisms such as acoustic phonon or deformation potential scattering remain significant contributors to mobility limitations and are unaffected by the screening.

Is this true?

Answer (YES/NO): NO